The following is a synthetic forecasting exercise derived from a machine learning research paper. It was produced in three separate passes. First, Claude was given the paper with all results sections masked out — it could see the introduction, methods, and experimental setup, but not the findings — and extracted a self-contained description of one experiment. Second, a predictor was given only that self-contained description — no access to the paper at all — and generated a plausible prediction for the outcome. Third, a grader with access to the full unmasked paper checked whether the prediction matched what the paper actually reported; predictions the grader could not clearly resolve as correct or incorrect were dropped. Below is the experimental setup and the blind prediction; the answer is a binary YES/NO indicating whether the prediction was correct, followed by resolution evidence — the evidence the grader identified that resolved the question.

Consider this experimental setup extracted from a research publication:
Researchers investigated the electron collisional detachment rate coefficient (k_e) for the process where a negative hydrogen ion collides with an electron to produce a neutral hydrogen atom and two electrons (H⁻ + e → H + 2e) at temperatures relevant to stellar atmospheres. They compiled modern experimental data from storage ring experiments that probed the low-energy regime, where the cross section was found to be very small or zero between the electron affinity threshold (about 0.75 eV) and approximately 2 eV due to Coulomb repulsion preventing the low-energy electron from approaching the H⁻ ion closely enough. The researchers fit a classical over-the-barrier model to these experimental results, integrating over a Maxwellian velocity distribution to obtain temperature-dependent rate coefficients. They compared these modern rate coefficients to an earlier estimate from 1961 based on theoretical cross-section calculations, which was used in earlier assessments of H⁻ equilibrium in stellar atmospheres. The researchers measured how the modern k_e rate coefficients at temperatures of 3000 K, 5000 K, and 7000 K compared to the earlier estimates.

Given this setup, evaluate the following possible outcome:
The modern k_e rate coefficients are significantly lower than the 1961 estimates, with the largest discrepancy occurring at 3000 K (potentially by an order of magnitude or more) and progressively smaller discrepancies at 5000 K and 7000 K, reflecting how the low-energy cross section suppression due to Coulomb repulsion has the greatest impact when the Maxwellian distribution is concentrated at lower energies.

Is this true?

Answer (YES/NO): YES